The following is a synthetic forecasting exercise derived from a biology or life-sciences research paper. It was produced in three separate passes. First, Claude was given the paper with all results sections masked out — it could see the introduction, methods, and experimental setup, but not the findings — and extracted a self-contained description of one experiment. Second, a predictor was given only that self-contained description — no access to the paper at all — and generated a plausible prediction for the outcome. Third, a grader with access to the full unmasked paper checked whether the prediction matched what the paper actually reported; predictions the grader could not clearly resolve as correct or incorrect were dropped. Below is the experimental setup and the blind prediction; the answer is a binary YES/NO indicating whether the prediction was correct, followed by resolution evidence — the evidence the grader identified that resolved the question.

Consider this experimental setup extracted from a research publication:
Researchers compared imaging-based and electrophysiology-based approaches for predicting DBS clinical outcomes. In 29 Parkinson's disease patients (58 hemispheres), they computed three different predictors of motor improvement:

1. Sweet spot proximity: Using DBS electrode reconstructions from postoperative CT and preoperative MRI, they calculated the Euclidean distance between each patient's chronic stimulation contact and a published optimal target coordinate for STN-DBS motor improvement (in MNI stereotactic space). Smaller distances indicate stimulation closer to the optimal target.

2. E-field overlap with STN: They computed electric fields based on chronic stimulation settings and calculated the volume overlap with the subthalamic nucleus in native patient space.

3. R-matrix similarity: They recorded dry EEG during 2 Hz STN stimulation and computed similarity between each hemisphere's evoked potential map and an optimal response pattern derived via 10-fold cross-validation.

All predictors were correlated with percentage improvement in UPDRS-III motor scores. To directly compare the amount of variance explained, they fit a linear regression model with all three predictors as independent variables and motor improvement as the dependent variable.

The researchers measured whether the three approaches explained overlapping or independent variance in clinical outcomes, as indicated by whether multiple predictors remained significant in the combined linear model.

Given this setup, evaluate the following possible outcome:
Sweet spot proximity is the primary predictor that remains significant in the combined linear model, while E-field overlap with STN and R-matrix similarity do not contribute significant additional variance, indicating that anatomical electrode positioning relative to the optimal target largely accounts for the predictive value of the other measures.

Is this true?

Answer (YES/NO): NO